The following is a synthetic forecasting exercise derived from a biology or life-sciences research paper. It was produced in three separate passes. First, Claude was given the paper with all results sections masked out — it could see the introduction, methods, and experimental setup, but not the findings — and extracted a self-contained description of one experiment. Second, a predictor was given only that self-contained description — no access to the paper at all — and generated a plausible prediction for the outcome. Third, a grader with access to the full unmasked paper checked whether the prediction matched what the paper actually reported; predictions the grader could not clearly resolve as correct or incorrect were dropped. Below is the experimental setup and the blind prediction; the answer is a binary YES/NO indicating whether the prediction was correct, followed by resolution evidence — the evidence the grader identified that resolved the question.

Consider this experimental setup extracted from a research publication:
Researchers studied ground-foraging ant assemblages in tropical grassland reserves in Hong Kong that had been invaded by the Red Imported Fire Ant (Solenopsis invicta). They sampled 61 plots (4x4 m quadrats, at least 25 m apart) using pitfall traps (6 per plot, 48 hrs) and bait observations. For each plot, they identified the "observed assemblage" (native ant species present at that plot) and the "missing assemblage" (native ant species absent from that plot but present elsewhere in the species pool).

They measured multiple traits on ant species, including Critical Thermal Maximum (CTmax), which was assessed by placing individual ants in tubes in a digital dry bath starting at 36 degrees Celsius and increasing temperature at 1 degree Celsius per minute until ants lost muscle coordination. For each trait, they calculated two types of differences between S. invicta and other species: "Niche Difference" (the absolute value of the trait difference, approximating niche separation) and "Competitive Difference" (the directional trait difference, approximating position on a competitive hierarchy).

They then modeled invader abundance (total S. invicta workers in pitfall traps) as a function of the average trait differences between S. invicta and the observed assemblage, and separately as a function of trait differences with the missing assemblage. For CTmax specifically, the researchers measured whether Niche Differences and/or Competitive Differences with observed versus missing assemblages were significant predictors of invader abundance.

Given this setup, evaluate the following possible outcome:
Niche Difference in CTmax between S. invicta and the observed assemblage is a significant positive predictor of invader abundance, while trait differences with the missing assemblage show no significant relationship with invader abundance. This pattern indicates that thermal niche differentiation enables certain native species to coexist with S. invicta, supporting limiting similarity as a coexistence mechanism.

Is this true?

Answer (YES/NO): NO